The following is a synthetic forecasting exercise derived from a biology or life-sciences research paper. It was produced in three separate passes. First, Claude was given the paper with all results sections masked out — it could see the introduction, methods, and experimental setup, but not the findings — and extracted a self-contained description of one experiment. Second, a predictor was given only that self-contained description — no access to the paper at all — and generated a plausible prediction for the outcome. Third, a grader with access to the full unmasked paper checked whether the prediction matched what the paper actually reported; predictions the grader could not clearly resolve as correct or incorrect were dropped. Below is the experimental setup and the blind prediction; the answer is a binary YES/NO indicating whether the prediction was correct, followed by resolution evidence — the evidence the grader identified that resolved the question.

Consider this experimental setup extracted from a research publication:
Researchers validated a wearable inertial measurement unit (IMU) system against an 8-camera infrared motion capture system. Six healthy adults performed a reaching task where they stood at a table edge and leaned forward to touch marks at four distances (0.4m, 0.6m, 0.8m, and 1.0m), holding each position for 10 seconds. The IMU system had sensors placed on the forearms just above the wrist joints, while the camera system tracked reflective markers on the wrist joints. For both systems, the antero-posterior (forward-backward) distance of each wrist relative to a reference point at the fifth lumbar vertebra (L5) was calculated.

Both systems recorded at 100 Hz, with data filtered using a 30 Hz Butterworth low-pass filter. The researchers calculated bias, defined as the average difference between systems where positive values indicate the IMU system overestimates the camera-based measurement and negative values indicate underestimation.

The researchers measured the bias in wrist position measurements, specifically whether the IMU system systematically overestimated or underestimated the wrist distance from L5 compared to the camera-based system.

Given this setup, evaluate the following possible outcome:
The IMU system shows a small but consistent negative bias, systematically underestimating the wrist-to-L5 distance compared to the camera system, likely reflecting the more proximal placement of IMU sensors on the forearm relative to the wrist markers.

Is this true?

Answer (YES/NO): NO